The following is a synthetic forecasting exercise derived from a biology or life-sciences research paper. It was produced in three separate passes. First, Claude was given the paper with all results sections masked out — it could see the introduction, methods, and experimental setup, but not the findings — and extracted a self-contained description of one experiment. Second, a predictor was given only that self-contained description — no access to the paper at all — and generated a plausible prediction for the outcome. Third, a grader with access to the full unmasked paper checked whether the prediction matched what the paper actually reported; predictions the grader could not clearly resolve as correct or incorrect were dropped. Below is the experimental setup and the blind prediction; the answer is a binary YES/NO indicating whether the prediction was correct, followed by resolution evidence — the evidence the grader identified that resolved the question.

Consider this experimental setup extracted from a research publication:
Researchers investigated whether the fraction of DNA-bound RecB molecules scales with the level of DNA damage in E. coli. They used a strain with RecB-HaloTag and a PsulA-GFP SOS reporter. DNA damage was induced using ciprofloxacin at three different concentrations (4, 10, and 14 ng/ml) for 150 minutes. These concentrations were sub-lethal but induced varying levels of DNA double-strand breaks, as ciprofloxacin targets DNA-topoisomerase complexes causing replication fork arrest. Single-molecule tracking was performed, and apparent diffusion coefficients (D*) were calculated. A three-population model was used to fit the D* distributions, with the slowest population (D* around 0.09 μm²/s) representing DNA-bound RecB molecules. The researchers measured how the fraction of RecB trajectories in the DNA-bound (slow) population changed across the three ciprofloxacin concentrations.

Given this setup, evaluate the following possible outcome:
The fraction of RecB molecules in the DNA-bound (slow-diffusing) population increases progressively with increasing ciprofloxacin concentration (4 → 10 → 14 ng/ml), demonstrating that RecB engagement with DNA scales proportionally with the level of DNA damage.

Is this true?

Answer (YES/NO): YES